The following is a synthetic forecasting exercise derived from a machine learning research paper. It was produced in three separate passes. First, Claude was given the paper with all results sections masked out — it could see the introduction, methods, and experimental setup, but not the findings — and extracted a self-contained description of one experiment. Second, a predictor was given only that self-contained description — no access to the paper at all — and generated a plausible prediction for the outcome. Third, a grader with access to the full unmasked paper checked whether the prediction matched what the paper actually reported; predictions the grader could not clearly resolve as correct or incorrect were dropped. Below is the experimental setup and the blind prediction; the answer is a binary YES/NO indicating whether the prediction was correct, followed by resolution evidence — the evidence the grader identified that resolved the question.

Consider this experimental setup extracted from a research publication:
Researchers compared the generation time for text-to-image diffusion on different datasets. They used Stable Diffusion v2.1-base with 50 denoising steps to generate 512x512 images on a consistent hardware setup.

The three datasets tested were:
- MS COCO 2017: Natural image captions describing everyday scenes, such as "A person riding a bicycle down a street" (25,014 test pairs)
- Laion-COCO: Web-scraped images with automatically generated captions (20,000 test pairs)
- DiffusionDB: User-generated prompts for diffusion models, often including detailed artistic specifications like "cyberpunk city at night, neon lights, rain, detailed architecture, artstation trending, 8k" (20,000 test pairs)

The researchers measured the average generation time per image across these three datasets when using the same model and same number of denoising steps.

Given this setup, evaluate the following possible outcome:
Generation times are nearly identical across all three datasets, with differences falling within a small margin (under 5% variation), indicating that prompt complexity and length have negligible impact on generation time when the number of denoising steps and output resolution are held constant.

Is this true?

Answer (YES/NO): YES